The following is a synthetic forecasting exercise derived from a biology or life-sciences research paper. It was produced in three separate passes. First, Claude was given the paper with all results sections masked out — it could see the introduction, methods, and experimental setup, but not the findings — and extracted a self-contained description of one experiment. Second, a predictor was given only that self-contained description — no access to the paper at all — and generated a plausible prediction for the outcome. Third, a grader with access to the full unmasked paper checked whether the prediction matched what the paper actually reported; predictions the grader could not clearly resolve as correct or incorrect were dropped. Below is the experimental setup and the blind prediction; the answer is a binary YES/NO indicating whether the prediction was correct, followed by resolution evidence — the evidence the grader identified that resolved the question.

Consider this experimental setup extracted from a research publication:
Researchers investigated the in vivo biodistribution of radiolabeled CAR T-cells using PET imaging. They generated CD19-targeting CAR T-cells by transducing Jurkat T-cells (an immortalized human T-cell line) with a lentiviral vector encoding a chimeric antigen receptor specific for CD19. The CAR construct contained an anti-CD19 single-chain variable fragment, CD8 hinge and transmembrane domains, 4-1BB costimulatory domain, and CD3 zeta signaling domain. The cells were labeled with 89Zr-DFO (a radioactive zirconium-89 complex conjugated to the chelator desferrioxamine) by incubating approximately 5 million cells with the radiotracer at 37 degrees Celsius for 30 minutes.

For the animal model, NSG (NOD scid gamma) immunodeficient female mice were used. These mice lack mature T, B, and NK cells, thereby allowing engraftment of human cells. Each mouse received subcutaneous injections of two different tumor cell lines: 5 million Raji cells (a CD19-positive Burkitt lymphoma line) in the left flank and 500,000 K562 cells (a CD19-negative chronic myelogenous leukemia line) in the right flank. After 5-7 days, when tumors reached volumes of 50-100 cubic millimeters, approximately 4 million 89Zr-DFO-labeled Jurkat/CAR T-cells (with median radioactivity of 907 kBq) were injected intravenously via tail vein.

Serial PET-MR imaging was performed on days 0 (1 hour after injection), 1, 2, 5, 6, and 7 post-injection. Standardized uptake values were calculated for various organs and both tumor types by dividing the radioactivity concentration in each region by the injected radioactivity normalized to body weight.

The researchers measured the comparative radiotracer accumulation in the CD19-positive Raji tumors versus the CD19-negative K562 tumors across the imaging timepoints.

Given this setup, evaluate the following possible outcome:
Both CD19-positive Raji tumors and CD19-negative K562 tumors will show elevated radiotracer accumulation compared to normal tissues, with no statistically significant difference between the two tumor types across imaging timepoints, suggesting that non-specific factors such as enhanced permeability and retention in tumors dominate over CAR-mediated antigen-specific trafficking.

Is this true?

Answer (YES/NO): NO